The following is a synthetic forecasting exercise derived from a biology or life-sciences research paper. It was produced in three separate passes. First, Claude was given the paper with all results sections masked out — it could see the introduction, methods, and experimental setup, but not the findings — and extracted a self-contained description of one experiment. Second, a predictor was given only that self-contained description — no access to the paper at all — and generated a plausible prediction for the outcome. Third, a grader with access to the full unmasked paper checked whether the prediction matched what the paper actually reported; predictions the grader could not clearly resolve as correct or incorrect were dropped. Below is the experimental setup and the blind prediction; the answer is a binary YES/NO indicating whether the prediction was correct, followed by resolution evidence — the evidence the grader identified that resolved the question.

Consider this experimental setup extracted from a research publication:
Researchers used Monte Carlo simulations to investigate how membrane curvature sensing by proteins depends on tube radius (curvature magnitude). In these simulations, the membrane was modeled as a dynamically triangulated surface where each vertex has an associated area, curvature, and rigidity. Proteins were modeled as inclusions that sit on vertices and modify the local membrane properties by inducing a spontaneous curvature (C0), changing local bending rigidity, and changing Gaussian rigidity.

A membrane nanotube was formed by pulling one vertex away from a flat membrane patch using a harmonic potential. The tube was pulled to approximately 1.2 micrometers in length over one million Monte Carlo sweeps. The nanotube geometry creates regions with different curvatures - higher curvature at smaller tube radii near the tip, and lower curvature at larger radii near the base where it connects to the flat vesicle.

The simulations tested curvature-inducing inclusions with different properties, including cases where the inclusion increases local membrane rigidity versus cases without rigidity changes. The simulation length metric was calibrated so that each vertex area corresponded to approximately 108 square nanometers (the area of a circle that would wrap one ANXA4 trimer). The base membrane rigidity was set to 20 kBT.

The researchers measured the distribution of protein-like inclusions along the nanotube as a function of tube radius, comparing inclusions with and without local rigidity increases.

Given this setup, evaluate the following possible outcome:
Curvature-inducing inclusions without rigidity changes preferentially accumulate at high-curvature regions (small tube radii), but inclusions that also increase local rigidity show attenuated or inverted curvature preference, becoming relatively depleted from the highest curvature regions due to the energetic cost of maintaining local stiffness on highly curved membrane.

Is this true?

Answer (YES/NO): NO